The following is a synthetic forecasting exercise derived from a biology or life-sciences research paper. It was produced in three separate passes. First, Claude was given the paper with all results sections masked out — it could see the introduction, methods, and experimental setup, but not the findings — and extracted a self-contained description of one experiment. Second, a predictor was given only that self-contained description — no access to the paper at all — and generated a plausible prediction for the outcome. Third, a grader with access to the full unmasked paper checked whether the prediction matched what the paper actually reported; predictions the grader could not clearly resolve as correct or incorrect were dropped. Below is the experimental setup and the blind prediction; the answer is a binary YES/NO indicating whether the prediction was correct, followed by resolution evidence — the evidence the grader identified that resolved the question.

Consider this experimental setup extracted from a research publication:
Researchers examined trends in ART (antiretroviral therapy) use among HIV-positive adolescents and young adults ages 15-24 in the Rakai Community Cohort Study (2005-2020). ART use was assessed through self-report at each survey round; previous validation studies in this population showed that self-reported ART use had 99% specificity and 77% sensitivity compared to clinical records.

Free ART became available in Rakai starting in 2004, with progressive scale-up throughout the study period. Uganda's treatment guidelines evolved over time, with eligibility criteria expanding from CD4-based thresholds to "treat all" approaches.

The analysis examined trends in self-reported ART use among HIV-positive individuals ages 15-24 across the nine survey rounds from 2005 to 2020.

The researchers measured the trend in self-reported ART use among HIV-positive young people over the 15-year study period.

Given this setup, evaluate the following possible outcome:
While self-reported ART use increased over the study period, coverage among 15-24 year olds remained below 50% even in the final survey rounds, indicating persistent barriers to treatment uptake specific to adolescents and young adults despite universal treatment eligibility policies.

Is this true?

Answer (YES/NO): NO